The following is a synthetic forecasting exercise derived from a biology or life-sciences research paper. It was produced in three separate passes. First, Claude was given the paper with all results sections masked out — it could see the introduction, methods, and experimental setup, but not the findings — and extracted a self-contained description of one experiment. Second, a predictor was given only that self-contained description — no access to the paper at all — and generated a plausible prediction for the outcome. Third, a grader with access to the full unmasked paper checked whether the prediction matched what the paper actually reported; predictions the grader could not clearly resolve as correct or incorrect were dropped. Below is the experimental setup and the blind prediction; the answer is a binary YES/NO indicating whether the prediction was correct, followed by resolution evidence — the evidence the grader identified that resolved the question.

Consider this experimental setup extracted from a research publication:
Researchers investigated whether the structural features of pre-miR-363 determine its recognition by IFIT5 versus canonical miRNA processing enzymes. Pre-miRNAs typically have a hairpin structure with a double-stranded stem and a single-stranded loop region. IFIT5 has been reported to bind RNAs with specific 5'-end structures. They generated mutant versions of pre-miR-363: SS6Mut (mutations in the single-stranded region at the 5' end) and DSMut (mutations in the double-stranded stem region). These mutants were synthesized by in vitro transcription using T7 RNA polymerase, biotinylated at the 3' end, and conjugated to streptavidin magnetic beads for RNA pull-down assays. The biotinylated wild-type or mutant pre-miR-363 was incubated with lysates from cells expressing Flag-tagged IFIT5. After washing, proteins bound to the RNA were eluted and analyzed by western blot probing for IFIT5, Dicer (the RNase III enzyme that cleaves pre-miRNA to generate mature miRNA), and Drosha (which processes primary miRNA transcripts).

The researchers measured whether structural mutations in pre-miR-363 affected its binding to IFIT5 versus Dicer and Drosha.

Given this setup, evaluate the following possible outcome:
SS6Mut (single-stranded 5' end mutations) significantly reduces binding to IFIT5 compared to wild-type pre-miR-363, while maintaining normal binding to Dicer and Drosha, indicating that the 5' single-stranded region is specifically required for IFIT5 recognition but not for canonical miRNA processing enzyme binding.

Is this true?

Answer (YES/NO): NO